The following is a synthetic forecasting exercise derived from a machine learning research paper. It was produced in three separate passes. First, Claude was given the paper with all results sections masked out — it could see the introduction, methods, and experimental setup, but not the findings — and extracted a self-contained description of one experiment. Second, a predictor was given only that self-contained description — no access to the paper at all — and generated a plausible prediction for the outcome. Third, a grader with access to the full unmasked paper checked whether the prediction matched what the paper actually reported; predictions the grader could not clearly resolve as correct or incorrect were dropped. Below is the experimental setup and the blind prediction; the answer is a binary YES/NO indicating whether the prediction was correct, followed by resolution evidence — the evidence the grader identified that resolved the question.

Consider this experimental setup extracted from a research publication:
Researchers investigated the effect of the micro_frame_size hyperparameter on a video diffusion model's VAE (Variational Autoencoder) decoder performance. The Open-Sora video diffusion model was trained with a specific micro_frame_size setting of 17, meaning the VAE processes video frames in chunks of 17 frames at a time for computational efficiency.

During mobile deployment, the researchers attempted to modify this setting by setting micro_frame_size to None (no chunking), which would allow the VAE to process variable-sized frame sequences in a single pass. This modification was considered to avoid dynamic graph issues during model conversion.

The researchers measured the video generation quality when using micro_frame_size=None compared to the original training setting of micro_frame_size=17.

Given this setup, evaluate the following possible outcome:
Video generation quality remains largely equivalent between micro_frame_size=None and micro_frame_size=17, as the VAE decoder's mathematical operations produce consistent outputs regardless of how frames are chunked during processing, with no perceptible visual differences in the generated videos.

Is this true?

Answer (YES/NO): NO